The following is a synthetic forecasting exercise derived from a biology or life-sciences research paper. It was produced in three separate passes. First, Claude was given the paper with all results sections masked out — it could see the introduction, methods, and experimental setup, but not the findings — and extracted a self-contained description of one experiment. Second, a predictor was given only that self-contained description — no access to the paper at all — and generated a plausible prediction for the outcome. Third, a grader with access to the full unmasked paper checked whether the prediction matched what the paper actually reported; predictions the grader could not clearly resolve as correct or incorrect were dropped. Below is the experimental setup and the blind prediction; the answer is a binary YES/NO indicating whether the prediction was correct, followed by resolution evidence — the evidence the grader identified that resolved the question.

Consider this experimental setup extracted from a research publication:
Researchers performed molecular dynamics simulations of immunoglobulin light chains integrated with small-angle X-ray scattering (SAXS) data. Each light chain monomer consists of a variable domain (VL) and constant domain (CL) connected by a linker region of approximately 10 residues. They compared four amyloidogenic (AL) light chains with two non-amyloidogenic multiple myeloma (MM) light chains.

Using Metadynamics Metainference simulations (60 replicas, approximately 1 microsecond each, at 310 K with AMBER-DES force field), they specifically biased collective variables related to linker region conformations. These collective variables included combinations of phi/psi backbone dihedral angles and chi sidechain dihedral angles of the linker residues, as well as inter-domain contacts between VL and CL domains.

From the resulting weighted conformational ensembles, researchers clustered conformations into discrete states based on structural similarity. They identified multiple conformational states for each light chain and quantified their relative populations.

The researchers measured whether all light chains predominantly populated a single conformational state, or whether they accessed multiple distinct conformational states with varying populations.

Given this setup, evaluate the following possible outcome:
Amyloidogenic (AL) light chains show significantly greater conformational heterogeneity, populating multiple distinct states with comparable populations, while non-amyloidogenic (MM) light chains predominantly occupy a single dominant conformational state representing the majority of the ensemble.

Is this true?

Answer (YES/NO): NO